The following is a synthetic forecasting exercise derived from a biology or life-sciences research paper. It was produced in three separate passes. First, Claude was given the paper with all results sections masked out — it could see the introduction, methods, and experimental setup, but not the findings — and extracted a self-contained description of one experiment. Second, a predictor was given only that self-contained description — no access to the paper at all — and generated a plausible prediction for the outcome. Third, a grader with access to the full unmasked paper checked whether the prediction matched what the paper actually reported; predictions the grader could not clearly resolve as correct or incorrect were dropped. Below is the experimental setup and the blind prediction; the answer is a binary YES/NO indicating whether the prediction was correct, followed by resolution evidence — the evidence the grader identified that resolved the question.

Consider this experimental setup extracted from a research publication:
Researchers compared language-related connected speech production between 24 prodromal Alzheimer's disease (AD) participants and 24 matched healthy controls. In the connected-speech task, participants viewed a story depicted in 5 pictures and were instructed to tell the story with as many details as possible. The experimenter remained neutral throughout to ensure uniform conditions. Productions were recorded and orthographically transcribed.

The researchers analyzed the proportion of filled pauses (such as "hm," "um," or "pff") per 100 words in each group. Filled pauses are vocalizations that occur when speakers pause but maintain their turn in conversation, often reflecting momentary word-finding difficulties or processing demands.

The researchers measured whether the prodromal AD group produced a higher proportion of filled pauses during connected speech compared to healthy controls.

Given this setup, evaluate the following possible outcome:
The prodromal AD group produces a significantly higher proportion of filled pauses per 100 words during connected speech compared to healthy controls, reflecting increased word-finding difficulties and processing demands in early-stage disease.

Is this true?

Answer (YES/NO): NO